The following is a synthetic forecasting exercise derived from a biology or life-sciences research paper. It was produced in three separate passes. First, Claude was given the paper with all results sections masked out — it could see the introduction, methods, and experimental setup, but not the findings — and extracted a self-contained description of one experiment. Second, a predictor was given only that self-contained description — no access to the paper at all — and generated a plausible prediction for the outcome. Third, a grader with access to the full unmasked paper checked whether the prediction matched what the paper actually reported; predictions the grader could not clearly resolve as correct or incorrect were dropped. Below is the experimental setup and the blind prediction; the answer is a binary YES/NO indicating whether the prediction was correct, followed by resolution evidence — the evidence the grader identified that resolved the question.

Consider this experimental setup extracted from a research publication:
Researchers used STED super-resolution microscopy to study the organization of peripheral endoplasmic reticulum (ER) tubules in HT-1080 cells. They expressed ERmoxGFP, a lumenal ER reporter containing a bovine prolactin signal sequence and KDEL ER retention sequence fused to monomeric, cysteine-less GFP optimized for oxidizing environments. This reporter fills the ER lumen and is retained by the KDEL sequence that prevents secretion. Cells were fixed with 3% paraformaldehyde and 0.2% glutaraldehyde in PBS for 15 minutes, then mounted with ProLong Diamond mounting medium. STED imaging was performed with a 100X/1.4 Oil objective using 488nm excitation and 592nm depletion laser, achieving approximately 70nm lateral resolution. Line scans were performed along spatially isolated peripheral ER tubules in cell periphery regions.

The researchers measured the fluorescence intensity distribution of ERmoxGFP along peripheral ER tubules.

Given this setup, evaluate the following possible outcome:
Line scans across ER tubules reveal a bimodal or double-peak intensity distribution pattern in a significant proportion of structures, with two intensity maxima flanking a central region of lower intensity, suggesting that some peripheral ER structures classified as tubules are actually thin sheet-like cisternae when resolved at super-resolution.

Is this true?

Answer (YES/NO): NO